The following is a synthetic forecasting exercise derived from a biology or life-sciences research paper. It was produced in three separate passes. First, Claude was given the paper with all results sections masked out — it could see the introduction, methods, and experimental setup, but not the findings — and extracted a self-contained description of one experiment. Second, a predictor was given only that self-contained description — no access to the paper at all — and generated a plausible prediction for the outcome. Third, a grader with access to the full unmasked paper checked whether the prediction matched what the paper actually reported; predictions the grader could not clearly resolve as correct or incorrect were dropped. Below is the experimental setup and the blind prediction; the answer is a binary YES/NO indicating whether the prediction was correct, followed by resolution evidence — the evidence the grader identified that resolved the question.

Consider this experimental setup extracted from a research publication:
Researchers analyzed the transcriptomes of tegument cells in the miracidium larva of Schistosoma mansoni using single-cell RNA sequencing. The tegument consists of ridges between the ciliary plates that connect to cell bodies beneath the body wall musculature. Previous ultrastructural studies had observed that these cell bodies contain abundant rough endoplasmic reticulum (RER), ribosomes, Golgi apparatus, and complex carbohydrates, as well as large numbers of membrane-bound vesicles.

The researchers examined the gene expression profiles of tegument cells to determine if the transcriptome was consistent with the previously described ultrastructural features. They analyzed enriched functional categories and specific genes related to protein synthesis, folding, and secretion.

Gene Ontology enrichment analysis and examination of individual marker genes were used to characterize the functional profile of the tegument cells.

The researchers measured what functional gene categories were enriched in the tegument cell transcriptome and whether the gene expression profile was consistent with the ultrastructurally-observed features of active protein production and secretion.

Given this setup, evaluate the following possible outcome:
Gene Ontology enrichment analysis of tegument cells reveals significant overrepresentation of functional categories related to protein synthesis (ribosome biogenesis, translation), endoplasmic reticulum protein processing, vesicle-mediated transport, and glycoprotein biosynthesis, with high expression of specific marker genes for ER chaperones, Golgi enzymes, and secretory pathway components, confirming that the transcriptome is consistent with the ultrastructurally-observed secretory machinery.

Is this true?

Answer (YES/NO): NO